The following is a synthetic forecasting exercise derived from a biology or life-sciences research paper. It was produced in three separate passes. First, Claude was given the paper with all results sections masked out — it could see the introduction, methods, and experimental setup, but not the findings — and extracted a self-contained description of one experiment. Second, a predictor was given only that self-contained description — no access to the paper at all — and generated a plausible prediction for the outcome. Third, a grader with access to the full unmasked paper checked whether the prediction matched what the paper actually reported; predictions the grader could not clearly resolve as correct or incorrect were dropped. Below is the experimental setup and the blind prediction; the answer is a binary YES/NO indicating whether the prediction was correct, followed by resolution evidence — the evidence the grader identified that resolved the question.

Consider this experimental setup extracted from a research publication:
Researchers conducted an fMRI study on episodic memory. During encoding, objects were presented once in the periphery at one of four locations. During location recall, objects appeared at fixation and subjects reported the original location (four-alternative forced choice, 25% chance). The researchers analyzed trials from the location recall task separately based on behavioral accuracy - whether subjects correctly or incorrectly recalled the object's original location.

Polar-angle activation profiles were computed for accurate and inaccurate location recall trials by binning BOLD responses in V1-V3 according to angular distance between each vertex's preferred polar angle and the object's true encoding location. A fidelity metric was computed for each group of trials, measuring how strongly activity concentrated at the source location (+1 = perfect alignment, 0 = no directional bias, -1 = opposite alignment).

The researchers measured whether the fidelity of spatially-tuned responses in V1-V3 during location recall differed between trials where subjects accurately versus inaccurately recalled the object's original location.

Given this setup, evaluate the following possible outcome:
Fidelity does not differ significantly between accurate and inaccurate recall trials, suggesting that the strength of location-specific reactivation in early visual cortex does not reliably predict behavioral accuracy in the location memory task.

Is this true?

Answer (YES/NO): NO